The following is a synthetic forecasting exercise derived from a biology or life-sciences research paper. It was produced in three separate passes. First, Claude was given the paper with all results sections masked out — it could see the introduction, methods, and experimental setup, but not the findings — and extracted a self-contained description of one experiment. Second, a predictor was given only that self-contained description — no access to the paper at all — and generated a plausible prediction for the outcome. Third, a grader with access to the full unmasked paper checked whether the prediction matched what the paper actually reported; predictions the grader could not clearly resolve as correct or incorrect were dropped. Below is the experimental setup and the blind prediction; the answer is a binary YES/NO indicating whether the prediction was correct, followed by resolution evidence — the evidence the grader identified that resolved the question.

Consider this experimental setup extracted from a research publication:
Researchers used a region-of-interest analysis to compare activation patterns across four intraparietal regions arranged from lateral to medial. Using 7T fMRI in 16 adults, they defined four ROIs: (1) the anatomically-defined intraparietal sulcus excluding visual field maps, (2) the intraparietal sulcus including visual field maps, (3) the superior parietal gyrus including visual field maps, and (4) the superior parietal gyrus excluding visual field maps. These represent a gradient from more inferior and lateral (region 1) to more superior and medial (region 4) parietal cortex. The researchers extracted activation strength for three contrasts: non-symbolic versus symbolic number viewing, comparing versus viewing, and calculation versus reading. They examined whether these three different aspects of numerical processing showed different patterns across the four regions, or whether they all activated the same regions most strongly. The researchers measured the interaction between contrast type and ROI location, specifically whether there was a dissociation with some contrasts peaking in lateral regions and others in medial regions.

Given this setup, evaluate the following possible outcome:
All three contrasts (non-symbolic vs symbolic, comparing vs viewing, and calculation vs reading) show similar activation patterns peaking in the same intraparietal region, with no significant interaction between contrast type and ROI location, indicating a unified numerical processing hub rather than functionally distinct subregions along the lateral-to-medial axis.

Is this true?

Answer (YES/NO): NO